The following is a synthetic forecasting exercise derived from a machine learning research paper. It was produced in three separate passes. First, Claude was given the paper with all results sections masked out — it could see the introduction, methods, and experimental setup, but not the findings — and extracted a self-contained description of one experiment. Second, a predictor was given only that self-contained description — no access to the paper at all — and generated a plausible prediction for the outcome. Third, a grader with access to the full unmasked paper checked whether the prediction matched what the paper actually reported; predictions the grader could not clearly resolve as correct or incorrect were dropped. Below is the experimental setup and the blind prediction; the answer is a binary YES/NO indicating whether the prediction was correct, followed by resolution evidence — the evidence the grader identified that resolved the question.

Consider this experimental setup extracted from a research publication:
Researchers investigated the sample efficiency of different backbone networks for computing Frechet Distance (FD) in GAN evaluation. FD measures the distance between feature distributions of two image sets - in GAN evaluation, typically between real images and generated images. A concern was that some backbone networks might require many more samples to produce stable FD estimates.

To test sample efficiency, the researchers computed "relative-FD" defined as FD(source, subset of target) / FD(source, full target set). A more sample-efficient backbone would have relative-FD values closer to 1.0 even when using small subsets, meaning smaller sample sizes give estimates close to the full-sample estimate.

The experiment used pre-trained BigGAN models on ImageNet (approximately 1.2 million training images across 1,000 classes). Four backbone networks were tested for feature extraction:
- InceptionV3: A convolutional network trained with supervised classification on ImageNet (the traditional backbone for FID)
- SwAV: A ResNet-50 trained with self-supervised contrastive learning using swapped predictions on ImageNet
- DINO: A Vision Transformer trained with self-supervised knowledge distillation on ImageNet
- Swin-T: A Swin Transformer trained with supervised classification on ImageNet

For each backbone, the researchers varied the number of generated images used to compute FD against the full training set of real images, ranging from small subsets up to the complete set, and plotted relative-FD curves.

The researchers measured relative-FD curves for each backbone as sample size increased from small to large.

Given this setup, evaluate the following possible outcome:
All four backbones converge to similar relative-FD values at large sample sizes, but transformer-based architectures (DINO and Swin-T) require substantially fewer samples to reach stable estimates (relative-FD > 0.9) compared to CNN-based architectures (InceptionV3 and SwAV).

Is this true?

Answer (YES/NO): NO